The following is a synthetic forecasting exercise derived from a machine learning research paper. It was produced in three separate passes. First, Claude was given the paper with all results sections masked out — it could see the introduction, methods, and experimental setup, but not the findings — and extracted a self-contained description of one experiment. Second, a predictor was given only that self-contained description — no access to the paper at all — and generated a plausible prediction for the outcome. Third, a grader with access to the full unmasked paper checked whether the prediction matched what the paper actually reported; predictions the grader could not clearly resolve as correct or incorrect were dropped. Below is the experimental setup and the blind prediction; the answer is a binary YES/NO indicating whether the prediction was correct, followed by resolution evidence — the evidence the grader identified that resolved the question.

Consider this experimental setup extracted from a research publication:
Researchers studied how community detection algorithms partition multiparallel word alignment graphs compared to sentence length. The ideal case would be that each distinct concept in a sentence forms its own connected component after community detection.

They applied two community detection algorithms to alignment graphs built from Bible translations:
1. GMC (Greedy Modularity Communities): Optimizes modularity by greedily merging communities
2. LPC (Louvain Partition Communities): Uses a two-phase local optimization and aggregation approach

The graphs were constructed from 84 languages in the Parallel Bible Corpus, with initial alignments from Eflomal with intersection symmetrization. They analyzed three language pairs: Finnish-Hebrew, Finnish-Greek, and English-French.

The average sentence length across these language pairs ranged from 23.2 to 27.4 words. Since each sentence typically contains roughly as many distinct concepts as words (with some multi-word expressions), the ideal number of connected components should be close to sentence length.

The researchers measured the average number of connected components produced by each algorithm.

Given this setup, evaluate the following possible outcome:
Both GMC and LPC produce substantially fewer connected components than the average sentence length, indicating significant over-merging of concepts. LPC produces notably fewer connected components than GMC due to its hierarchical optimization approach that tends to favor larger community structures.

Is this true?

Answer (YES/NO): NO